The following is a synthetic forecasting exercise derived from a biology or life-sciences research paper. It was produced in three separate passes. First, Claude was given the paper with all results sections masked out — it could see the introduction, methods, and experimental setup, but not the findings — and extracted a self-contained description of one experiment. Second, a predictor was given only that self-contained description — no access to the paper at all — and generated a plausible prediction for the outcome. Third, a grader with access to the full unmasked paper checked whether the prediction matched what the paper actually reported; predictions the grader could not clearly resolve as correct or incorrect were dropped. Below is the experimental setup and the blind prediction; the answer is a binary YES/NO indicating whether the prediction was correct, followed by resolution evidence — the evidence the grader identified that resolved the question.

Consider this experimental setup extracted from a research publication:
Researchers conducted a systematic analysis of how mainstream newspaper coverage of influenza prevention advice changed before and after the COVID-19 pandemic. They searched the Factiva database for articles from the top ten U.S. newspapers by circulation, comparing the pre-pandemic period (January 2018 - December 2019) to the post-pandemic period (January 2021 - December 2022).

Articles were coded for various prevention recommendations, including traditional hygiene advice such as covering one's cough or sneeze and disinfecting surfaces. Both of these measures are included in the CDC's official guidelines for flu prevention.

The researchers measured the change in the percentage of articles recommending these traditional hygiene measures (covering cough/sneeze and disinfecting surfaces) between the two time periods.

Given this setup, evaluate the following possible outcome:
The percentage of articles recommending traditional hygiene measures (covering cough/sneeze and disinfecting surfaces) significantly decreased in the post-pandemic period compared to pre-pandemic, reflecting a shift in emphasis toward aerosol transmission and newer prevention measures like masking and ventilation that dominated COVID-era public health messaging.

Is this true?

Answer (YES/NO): YES